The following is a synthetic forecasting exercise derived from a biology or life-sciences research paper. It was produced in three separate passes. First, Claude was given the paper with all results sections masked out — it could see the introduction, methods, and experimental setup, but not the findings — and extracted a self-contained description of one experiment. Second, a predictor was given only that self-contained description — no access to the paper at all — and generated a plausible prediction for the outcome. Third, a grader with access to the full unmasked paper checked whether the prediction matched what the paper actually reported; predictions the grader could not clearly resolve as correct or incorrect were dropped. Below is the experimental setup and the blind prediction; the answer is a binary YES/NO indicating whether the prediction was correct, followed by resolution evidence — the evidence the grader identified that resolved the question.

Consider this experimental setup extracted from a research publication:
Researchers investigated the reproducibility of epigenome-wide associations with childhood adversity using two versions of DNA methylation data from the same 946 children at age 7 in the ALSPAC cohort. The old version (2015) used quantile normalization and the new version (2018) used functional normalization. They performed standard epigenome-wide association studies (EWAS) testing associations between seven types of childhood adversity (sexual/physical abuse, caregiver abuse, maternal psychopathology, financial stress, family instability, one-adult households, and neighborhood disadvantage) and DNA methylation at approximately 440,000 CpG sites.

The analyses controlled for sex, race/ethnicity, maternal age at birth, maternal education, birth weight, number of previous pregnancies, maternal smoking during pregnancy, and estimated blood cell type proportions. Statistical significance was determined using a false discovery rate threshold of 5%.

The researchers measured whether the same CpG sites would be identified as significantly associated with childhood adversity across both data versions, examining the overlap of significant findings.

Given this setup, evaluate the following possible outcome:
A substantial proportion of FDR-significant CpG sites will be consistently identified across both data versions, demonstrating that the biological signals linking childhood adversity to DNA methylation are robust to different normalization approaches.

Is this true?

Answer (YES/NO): NO